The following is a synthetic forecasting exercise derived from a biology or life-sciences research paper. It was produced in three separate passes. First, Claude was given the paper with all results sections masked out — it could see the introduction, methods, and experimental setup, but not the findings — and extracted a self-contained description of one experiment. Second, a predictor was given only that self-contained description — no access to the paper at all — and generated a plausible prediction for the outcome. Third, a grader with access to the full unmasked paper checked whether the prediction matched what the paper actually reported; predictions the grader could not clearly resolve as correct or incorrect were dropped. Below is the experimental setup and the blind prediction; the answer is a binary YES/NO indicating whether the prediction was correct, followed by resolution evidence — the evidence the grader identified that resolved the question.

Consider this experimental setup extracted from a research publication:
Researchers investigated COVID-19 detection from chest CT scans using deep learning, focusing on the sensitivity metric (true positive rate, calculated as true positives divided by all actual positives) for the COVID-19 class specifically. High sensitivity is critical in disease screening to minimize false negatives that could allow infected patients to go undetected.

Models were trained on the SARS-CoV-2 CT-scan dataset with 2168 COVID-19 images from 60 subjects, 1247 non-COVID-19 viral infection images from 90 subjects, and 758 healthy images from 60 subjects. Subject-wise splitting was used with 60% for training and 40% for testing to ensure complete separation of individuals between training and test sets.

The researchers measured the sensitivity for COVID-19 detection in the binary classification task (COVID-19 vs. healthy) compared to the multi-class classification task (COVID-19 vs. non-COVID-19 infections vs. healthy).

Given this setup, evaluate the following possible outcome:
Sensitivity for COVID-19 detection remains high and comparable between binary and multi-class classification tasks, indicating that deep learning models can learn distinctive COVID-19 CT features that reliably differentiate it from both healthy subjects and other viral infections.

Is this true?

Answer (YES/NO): NO